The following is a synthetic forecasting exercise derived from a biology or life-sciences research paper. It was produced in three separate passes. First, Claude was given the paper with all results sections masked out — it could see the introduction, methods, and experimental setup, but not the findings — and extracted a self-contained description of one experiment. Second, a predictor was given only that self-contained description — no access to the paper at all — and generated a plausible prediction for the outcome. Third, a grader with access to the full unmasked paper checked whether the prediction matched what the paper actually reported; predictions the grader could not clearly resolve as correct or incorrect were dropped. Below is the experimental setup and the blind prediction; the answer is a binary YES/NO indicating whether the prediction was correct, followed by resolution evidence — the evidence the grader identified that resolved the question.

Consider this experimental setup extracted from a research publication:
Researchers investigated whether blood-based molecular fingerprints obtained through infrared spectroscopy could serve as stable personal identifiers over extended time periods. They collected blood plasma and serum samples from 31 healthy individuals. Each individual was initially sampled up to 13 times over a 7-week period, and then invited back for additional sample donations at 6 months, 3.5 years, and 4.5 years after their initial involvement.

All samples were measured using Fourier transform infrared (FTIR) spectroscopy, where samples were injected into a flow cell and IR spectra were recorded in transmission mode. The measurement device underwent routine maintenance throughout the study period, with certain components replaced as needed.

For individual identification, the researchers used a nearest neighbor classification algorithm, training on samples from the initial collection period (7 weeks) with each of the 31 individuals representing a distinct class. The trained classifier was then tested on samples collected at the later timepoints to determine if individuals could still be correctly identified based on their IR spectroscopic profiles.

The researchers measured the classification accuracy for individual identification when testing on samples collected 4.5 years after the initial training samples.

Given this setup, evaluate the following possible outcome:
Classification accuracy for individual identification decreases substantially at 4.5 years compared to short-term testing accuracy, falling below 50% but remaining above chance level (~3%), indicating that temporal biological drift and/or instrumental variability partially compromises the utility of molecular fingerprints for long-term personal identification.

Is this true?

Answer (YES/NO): NO